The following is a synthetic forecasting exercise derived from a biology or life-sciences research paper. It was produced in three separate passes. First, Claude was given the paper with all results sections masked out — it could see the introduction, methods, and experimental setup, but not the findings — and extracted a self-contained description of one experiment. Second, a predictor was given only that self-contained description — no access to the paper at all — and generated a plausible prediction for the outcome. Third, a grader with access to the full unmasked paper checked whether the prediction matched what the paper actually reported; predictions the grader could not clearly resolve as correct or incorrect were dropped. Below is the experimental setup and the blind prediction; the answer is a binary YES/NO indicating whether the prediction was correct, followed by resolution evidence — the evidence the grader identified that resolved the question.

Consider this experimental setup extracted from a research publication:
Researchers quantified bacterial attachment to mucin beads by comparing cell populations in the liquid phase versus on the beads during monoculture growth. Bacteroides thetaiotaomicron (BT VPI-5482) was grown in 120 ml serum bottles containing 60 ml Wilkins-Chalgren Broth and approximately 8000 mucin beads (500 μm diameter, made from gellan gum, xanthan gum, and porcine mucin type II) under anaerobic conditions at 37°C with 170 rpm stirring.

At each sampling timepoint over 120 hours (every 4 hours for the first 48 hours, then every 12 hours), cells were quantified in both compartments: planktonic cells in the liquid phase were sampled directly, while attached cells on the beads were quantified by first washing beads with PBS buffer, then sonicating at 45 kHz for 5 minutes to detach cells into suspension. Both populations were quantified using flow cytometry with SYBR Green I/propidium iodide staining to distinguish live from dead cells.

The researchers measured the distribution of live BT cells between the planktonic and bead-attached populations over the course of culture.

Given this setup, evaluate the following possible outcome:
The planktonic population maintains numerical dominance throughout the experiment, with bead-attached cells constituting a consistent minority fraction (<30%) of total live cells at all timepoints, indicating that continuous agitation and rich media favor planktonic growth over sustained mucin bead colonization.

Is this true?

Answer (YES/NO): NO